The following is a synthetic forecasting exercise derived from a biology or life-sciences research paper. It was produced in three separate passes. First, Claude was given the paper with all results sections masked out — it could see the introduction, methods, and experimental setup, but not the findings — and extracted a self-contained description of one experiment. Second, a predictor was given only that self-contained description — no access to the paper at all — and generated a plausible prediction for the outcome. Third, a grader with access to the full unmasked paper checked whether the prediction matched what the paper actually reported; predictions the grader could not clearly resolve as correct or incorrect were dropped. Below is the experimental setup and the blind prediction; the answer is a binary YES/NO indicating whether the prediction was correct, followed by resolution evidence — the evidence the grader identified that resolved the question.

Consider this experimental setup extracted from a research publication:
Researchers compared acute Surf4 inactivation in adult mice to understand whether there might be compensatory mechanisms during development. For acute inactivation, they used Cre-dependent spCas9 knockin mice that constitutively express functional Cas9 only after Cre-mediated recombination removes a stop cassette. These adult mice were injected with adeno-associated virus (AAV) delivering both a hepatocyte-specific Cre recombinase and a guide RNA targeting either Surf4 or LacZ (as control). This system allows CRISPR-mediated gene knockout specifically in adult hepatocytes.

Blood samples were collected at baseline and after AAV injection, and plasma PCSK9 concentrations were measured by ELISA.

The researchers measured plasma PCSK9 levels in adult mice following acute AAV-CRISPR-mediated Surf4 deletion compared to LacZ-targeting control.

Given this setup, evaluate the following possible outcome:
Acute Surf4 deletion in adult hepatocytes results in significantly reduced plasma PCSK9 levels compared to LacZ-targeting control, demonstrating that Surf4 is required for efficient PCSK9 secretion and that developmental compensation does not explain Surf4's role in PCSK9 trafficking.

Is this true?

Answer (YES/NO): YES